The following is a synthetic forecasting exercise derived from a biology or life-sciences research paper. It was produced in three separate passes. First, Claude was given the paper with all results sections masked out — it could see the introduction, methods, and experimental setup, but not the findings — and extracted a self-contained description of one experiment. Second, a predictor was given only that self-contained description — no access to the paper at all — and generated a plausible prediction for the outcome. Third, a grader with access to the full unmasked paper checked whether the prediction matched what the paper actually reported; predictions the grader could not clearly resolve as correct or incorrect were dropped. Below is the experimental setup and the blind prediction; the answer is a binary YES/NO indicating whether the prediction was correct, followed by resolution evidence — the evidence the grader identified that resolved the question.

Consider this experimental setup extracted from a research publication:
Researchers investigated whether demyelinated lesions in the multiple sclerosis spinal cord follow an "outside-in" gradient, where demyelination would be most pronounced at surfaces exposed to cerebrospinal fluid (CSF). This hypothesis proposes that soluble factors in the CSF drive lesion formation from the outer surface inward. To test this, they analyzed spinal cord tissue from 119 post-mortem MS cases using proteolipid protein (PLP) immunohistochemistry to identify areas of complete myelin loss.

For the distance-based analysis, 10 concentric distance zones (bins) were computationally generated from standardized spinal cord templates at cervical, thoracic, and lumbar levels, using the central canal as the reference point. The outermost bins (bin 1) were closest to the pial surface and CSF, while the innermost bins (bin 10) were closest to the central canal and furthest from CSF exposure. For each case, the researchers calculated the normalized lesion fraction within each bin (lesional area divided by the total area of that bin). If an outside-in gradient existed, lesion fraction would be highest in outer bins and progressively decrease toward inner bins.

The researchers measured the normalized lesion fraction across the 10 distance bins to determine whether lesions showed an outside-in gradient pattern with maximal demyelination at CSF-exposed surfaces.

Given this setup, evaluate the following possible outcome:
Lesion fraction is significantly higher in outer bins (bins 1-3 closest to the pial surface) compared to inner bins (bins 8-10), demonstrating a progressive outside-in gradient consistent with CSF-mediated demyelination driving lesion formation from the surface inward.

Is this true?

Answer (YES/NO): NO